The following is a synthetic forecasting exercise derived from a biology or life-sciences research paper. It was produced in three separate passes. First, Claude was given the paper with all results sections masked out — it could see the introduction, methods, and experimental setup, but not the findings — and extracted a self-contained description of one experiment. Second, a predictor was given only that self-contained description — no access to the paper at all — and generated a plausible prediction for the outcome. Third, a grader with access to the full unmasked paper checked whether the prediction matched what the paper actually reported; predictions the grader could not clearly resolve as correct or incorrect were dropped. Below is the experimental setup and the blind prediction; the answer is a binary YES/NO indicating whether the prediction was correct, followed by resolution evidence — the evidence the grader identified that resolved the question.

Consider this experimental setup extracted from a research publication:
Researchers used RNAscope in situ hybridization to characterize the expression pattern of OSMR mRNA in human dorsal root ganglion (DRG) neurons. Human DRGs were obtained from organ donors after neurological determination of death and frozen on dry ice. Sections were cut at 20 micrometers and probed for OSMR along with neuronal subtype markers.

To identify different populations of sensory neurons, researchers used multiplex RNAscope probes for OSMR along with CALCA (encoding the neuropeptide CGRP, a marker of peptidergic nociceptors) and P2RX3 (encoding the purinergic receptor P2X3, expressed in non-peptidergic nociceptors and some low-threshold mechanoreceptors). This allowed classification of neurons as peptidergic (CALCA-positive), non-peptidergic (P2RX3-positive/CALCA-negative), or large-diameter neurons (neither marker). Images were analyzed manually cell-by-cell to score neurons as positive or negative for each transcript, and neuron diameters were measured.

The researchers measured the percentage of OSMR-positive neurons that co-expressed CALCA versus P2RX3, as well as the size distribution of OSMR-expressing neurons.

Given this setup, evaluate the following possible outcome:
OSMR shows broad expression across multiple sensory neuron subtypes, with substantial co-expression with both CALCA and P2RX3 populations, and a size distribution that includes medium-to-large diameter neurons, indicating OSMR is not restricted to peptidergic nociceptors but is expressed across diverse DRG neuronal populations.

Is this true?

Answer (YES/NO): NO